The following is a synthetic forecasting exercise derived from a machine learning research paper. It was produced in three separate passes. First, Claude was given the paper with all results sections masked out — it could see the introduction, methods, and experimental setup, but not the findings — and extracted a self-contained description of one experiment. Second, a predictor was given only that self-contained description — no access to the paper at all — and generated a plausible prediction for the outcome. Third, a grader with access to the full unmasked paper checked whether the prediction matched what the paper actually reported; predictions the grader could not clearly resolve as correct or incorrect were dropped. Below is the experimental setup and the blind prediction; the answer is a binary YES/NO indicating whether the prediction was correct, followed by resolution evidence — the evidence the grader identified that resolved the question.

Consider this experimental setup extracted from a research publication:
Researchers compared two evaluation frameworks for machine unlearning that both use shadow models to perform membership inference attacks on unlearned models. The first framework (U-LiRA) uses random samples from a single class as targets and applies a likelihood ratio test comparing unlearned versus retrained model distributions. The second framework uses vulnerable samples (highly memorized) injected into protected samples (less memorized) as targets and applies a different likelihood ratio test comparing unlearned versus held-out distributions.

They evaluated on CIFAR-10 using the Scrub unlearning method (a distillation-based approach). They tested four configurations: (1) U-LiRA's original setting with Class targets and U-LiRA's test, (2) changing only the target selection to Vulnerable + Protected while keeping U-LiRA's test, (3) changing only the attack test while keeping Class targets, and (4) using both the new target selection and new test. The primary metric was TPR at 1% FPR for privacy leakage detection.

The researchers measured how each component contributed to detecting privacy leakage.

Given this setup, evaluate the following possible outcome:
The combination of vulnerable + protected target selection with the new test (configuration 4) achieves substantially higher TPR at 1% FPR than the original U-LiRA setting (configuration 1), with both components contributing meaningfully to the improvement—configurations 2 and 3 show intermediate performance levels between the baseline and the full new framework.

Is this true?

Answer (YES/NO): NO